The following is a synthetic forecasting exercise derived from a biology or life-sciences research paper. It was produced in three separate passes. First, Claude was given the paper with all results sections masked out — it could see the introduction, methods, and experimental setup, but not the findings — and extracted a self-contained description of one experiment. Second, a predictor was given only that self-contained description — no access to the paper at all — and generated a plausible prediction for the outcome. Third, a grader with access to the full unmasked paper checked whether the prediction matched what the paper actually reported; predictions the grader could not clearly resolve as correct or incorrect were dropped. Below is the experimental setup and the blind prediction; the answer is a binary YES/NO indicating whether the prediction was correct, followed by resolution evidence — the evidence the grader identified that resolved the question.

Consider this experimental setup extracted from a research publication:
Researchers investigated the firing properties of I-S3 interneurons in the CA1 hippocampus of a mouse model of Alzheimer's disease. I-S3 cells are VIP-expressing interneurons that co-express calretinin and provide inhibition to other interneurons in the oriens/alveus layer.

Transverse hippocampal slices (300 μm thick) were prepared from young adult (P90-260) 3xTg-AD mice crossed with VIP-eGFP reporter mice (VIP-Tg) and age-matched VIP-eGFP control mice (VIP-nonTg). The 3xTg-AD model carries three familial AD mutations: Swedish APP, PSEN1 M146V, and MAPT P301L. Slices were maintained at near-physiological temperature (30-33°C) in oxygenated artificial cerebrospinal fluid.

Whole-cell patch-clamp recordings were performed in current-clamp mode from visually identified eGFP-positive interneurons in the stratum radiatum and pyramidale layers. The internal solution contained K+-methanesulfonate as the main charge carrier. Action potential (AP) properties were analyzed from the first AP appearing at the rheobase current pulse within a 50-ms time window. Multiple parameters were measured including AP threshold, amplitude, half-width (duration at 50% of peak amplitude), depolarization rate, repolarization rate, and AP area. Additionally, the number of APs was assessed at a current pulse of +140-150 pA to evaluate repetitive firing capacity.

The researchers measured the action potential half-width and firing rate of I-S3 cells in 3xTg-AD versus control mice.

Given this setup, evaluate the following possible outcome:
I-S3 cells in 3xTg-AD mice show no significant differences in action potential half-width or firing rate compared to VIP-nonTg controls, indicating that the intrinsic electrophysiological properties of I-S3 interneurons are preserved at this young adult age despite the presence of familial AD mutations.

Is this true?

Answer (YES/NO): NO